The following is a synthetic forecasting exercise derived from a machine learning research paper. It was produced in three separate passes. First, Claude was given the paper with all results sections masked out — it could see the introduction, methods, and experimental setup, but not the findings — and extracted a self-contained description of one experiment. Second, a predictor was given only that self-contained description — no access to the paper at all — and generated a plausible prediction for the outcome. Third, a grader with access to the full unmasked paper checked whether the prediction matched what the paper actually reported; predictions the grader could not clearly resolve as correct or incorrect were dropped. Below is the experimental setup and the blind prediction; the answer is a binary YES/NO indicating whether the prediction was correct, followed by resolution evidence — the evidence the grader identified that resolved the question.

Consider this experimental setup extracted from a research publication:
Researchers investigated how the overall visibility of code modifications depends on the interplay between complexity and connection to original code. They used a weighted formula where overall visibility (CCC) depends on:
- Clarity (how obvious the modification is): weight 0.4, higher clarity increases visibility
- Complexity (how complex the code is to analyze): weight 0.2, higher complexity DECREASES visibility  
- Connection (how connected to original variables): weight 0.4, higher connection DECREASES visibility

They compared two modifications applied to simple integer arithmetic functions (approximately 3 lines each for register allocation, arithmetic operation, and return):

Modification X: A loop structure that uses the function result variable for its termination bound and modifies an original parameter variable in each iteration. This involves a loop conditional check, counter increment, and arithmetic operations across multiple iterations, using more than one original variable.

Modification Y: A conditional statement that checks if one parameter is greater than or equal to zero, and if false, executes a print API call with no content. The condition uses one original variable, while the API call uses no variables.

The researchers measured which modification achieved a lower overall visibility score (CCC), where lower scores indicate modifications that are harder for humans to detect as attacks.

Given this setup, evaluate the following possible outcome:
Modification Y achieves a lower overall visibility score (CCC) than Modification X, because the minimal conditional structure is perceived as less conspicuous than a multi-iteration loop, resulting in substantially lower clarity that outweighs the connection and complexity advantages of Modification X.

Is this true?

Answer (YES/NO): NO